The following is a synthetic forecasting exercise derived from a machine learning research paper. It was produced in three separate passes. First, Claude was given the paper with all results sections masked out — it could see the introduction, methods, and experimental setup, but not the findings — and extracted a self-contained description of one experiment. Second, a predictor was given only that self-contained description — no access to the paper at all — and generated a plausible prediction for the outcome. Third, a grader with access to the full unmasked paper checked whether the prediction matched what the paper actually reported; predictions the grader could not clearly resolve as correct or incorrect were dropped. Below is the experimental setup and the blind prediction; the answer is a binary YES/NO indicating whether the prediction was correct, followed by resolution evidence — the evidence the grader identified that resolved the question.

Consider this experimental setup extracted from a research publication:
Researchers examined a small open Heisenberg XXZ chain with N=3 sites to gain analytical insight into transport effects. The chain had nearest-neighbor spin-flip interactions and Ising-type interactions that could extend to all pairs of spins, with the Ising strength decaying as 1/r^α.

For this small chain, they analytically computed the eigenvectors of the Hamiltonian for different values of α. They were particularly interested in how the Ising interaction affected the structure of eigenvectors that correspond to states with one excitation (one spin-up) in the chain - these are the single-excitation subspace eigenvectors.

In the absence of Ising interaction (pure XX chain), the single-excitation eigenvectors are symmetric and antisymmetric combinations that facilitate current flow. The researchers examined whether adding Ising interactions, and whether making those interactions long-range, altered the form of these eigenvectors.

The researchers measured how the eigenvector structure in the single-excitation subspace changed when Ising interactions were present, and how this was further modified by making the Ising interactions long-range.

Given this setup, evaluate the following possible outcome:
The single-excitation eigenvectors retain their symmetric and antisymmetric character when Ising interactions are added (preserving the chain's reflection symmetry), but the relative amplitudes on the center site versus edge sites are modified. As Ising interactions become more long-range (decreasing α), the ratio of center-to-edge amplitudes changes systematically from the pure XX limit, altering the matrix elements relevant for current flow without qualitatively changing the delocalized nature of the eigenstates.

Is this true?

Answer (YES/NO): NO